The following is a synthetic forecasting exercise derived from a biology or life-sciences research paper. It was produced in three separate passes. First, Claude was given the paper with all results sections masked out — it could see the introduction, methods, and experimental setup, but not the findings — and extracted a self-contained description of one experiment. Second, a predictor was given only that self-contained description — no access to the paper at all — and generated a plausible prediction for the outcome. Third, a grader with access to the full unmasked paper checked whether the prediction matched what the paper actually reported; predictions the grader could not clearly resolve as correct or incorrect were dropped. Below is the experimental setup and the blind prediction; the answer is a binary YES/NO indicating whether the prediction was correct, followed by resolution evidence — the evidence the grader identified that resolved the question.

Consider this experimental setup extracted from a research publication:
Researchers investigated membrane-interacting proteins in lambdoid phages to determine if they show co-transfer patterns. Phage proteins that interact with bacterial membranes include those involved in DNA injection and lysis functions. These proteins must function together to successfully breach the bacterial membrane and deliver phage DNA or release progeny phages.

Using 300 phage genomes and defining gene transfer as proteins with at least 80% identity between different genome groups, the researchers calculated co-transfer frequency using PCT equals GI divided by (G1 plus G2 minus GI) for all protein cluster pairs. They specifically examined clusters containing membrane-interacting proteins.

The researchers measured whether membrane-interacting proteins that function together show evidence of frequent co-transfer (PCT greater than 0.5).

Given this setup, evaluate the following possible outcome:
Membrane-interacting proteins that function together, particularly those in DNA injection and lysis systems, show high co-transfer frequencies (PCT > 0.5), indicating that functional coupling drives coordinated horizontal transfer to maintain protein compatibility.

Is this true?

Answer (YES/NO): YES